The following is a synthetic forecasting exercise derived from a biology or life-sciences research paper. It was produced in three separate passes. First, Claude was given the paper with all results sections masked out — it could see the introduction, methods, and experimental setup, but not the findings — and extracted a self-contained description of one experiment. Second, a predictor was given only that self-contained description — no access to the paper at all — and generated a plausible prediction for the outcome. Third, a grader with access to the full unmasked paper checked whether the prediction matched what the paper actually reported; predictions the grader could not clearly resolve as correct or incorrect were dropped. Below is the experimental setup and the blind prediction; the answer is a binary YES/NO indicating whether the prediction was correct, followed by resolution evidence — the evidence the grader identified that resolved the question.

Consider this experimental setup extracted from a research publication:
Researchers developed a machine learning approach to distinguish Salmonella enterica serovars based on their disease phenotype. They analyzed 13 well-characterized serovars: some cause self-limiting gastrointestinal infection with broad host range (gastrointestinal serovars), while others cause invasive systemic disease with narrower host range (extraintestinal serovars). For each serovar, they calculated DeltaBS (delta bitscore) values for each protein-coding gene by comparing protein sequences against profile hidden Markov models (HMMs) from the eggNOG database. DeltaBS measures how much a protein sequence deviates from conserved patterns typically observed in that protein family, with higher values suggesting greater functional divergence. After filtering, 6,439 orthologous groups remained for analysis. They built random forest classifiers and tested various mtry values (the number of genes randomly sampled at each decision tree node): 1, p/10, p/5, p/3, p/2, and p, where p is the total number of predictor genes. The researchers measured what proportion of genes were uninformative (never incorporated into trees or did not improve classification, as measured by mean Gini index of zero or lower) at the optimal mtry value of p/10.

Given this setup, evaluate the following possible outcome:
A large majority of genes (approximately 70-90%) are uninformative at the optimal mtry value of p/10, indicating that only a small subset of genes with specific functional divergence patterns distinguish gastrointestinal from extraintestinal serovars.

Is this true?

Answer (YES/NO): NO